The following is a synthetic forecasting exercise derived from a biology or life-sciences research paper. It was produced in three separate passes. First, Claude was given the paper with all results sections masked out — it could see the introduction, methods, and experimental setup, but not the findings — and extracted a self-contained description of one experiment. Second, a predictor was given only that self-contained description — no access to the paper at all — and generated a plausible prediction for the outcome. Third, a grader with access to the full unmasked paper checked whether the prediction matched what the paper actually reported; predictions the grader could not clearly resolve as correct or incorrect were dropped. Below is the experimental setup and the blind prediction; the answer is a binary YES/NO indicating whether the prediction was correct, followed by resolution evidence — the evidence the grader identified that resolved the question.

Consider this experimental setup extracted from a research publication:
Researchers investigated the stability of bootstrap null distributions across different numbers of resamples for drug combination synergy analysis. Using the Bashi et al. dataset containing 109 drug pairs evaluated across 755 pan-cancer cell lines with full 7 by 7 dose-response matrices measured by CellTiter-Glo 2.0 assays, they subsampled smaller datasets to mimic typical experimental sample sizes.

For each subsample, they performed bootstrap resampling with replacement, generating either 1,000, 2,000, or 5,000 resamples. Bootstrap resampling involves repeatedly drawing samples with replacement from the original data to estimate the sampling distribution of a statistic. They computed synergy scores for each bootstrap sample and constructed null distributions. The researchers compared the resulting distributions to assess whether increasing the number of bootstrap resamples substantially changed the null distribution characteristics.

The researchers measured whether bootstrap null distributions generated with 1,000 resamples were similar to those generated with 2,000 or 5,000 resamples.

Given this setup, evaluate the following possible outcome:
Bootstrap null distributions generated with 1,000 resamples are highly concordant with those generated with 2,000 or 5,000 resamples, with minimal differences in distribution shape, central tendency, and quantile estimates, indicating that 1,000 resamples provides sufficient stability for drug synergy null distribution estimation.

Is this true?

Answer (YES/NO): YES